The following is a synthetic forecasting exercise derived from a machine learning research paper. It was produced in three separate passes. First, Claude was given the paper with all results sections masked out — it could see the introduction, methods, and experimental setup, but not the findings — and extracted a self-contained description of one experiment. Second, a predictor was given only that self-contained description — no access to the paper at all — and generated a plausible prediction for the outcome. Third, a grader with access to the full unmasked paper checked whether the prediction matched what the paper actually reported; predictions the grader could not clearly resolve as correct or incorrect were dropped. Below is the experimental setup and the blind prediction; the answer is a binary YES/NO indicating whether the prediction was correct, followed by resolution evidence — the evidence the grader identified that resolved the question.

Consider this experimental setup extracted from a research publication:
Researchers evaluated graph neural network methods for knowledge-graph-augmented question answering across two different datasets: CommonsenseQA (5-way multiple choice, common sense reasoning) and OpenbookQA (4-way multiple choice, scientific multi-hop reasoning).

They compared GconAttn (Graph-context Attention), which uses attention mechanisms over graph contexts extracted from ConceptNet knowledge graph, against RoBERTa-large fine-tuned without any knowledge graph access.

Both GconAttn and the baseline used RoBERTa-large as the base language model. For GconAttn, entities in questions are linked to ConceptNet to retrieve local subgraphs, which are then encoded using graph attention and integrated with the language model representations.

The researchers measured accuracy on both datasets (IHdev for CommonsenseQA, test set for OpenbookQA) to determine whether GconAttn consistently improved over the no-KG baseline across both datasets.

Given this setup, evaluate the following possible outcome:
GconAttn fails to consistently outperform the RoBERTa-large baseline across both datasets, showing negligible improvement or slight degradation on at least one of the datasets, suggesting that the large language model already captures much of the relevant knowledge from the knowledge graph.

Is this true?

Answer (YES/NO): YES